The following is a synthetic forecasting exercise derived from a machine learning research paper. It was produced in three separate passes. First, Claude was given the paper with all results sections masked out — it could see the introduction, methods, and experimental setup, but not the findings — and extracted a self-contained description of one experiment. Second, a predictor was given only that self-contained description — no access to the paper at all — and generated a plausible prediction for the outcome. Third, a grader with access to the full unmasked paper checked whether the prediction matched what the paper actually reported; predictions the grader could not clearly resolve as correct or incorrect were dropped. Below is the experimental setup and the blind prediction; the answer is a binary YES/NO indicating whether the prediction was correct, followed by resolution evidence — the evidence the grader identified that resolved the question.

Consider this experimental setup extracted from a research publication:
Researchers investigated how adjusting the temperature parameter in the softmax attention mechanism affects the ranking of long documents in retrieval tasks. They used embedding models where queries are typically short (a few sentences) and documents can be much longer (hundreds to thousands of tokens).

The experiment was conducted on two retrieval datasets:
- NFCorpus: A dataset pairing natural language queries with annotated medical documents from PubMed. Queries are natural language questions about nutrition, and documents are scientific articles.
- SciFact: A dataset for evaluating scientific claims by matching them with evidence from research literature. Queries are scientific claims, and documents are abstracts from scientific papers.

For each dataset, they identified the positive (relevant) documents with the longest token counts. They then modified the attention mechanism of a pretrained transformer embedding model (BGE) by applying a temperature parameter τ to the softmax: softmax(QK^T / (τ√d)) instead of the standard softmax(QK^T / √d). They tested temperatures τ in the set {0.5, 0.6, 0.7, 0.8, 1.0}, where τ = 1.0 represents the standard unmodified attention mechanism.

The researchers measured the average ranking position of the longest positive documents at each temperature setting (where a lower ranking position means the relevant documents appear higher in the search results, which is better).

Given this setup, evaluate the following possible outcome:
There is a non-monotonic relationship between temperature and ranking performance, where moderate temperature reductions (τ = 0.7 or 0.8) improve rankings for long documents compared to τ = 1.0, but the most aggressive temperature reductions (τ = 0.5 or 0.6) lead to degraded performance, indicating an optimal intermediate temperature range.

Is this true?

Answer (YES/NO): NO